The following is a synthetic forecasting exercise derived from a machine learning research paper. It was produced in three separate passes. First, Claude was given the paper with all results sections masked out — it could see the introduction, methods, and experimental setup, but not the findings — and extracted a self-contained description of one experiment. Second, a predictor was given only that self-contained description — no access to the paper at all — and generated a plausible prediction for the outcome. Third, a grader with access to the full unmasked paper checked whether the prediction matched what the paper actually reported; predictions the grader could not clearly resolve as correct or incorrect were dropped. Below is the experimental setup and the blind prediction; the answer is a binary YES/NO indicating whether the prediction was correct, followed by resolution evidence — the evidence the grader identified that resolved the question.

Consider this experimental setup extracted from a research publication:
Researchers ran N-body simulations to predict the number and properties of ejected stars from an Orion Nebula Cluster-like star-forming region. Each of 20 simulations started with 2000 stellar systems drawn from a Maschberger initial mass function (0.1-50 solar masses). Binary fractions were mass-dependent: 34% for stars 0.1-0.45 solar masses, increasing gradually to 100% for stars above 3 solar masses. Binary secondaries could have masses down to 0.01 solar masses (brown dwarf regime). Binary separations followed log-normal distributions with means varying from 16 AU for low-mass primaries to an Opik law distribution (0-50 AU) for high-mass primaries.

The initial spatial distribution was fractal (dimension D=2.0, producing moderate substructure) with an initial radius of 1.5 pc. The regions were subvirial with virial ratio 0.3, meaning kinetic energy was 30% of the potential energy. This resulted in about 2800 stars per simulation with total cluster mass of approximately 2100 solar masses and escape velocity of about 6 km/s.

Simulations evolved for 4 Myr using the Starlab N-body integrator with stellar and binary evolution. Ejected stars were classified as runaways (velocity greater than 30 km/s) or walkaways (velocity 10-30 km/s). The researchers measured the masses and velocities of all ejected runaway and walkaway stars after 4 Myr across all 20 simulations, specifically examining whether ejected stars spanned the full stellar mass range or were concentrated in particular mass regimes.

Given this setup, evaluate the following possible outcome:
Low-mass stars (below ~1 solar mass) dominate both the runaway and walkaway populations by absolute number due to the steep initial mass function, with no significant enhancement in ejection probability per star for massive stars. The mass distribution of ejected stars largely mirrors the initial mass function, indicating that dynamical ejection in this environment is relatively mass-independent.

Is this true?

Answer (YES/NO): NO